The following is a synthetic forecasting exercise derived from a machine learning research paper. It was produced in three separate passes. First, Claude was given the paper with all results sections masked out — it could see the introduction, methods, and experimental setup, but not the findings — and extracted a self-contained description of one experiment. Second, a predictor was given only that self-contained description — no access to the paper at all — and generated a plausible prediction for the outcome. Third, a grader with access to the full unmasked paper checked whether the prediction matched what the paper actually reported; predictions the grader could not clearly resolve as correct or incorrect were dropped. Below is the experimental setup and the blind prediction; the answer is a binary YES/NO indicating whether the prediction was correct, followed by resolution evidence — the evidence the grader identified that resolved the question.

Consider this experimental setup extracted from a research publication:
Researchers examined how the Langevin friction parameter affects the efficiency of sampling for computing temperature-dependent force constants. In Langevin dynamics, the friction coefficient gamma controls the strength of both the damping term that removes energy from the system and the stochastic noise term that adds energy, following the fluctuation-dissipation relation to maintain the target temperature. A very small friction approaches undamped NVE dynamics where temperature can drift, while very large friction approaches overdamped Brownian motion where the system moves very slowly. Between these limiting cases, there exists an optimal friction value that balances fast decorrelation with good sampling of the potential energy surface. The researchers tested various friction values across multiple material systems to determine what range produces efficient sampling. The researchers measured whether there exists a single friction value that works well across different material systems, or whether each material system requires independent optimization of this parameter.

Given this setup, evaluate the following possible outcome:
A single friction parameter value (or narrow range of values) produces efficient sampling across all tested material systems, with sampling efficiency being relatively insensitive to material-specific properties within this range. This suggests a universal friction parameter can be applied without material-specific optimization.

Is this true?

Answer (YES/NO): YES